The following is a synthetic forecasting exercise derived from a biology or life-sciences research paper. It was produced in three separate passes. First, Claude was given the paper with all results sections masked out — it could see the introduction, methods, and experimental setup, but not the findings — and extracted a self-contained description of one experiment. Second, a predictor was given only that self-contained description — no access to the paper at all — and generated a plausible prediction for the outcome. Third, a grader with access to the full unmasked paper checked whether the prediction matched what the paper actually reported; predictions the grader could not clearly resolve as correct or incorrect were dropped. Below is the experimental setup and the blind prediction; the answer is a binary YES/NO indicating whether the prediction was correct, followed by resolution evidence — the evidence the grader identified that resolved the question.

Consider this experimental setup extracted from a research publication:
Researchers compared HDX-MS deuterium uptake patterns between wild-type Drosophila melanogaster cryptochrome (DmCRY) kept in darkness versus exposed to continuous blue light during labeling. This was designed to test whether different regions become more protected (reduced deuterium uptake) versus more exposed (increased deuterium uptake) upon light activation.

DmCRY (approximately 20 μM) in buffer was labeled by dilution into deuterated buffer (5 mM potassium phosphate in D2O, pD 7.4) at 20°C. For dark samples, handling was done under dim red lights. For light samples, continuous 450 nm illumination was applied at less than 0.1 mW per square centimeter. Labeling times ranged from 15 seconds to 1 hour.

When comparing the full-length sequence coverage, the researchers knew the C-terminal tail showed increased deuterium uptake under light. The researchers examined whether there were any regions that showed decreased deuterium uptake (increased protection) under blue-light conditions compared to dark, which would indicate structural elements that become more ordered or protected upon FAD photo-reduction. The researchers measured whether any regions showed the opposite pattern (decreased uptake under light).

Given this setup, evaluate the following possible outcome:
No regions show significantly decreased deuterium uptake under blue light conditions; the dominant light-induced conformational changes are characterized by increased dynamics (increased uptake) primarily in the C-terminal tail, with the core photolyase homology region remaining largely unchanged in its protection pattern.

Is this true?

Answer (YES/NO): YES